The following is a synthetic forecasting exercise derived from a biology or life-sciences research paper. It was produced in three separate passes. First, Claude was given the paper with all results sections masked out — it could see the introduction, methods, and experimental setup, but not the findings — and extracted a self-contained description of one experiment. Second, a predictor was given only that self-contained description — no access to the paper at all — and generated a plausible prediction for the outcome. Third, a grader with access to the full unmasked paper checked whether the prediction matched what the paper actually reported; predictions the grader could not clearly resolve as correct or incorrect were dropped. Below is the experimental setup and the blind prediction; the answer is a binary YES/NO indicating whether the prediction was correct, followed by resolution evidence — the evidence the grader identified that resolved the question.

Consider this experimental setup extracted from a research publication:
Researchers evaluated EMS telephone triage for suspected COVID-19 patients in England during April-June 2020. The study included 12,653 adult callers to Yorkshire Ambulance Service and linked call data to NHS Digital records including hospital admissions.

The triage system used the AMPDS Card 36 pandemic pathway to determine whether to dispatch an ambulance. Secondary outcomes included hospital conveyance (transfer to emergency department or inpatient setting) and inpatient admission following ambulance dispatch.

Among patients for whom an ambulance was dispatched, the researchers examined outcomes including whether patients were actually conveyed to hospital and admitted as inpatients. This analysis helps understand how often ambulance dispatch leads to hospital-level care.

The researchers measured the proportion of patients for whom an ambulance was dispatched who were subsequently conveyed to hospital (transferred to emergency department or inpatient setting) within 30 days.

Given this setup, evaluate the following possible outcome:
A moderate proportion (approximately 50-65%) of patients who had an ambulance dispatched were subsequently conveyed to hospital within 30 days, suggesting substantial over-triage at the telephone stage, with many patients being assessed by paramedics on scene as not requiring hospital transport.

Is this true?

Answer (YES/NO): YES